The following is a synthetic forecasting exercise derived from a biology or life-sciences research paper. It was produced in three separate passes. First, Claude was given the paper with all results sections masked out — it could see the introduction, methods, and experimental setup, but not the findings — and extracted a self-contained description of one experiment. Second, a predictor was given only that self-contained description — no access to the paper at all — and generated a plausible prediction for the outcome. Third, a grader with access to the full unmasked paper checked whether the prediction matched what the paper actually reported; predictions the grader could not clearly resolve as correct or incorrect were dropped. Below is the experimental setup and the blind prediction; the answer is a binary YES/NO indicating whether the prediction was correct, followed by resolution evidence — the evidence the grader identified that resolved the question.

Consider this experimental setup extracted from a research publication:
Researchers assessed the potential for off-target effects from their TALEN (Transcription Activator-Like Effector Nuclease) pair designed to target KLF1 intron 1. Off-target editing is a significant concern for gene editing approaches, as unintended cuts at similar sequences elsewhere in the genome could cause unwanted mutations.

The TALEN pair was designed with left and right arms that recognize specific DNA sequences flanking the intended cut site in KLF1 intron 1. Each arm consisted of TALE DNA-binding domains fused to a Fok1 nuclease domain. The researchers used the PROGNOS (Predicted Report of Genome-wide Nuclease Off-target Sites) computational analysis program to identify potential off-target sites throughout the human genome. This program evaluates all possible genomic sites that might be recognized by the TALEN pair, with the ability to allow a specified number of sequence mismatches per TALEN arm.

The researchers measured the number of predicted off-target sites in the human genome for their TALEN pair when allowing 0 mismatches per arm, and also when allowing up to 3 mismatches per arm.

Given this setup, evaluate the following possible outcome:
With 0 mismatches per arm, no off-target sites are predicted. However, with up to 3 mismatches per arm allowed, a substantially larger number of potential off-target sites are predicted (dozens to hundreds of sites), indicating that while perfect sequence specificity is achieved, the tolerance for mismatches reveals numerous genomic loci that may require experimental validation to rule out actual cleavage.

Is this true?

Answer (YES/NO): NO